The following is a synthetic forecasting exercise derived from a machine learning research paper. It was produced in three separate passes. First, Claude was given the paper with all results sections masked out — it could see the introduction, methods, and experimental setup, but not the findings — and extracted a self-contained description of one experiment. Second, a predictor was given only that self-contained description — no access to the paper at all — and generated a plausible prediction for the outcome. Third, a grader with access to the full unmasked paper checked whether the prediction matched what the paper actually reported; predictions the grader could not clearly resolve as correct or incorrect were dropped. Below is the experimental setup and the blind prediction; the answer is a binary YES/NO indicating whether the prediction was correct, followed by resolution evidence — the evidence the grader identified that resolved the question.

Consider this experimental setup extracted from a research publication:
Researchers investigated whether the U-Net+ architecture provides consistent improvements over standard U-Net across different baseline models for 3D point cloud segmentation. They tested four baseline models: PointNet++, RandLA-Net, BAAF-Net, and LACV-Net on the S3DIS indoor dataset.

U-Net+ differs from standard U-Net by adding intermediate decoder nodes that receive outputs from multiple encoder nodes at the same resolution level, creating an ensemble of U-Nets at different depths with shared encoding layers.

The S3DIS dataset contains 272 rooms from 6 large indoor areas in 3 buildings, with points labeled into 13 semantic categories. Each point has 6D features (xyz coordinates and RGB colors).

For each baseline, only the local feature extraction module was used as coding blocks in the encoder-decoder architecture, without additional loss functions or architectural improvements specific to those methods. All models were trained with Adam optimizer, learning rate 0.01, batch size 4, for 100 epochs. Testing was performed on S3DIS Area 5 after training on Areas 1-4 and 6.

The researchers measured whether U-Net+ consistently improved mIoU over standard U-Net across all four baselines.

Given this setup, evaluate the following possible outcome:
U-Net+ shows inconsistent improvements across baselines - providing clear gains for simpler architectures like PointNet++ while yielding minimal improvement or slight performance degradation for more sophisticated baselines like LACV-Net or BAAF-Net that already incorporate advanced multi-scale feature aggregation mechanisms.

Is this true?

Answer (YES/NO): YES